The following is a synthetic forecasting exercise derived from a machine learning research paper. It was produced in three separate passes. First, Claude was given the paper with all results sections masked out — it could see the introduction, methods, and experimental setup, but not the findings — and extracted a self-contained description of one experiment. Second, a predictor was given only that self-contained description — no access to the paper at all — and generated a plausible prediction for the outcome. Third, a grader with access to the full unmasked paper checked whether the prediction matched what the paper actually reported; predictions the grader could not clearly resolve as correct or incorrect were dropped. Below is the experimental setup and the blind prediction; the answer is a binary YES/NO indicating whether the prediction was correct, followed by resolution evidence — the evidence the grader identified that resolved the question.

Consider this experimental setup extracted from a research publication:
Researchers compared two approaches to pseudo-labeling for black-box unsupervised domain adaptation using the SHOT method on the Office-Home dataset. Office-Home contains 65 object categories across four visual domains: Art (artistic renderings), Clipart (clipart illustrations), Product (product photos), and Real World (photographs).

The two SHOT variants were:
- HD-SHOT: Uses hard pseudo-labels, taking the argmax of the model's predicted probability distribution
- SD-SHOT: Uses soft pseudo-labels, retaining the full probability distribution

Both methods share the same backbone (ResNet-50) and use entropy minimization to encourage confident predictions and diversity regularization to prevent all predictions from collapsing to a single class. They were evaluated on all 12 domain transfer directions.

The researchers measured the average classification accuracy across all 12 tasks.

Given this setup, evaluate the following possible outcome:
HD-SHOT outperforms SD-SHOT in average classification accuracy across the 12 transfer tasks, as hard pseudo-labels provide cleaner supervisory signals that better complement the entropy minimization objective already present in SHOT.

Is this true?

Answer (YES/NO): NO